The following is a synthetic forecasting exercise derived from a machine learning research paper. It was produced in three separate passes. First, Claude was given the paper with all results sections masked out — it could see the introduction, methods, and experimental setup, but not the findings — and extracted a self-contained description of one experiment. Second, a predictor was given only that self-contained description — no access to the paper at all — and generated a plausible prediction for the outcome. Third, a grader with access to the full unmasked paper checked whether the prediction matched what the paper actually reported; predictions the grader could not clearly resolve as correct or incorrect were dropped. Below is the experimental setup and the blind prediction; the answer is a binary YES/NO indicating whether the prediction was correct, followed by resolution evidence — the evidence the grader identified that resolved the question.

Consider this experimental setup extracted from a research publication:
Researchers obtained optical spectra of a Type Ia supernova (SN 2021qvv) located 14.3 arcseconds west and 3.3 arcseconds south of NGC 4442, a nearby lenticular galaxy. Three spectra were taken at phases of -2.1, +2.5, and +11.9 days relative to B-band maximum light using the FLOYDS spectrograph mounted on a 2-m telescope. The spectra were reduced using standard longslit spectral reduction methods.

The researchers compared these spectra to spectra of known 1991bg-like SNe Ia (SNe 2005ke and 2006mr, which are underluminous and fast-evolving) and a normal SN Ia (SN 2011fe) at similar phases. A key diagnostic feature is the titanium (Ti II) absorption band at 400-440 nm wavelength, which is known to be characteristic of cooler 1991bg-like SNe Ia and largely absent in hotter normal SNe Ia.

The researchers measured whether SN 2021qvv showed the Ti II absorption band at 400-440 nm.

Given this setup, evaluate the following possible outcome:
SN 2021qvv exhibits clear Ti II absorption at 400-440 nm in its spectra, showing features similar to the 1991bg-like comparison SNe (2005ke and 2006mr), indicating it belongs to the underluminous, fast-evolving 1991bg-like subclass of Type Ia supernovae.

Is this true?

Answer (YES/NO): YES